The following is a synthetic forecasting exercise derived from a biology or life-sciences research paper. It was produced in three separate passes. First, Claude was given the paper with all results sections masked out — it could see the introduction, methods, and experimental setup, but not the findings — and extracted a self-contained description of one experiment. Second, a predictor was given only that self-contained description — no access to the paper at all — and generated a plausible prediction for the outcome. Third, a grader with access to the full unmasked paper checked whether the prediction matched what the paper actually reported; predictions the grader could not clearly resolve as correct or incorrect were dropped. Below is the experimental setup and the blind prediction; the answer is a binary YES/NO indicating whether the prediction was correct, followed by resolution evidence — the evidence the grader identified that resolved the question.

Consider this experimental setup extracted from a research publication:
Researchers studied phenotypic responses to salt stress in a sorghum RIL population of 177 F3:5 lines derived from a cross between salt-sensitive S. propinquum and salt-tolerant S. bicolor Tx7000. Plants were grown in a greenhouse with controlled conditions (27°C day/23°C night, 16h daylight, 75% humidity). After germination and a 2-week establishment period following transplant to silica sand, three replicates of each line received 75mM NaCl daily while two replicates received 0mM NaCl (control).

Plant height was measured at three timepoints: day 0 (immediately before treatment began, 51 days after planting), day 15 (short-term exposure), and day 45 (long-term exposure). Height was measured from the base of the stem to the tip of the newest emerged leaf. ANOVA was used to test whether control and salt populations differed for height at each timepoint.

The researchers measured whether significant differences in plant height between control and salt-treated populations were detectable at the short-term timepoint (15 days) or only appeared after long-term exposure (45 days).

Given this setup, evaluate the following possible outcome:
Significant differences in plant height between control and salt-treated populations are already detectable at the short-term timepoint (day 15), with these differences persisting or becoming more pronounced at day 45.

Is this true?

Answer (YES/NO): YES